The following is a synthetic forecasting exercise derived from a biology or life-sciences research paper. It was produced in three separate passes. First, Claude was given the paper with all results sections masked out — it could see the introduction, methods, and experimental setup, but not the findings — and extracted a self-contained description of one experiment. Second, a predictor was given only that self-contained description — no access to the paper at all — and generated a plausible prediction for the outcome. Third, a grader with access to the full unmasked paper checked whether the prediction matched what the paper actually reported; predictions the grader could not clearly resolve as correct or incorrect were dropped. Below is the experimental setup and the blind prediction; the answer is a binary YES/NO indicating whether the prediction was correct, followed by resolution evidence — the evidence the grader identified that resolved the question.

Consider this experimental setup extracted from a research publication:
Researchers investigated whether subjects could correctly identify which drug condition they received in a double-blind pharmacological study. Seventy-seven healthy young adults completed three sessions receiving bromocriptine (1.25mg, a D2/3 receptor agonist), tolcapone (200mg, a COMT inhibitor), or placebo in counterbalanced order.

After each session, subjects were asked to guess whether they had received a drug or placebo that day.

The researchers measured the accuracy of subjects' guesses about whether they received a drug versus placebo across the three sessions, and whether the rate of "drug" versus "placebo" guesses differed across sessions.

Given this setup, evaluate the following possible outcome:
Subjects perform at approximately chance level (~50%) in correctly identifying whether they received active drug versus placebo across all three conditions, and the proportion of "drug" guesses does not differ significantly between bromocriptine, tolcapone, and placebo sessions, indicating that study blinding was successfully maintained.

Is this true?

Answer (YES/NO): YES